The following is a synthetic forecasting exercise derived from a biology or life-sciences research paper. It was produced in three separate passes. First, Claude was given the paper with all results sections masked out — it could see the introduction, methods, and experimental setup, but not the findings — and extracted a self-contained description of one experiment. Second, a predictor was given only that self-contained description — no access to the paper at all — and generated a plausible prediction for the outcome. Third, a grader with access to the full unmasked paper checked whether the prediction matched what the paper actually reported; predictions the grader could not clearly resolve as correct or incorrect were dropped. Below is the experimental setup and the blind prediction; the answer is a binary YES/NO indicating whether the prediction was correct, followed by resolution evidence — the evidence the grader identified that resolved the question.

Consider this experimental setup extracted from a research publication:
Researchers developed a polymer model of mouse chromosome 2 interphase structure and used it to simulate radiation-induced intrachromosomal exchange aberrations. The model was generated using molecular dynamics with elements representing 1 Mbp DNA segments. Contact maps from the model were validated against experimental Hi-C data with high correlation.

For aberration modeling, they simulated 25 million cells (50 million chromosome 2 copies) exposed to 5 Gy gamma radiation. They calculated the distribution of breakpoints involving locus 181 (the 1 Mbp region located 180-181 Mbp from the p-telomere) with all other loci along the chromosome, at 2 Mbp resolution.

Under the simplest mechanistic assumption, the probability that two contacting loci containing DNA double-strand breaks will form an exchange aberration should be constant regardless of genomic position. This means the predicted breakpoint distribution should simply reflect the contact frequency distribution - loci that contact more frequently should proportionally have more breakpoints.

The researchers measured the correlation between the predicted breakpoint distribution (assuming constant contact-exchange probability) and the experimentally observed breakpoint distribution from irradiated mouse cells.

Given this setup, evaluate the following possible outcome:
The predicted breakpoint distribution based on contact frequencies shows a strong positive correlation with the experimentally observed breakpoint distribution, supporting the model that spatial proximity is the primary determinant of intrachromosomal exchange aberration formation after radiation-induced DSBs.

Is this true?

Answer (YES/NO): NO